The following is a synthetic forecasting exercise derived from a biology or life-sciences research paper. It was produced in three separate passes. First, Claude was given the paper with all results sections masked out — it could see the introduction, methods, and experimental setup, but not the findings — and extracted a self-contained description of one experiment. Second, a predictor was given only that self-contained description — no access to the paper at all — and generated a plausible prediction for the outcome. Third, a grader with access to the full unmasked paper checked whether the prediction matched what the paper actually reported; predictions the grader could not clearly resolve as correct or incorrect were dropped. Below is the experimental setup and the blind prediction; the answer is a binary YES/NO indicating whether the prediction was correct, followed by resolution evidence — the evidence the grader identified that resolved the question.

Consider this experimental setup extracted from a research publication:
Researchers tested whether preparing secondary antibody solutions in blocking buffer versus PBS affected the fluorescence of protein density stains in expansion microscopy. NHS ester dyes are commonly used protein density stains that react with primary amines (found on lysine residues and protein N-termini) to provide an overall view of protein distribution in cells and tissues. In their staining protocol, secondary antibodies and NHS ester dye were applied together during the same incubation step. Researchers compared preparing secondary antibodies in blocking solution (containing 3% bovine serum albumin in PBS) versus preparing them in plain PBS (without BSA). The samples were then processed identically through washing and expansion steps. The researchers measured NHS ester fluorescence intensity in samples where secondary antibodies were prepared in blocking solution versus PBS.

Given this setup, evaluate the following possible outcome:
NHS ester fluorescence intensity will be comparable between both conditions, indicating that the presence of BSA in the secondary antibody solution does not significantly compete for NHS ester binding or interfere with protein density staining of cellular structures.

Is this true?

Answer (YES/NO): NO